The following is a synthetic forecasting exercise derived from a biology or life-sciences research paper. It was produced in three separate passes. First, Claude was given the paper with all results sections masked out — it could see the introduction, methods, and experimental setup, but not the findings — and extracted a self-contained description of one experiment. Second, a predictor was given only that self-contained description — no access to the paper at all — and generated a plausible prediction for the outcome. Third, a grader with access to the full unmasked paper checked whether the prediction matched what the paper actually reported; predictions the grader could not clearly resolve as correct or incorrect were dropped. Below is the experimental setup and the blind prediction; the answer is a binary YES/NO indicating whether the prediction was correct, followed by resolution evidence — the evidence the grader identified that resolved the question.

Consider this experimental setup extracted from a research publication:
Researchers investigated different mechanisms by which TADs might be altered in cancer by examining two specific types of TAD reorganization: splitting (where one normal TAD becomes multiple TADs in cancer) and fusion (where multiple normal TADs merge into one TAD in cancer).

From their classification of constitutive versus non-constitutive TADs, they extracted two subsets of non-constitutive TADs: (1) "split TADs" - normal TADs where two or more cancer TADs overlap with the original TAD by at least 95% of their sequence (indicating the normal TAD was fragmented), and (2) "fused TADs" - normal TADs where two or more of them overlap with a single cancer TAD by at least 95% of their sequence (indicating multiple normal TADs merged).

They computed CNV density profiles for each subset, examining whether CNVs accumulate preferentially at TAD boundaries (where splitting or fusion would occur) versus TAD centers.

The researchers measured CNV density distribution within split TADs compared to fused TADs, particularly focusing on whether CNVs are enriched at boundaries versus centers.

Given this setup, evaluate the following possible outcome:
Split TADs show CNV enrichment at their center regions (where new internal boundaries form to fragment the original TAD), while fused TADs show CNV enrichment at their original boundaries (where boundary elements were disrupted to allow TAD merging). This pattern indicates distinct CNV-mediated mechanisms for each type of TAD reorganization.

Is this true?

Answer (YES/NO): NO